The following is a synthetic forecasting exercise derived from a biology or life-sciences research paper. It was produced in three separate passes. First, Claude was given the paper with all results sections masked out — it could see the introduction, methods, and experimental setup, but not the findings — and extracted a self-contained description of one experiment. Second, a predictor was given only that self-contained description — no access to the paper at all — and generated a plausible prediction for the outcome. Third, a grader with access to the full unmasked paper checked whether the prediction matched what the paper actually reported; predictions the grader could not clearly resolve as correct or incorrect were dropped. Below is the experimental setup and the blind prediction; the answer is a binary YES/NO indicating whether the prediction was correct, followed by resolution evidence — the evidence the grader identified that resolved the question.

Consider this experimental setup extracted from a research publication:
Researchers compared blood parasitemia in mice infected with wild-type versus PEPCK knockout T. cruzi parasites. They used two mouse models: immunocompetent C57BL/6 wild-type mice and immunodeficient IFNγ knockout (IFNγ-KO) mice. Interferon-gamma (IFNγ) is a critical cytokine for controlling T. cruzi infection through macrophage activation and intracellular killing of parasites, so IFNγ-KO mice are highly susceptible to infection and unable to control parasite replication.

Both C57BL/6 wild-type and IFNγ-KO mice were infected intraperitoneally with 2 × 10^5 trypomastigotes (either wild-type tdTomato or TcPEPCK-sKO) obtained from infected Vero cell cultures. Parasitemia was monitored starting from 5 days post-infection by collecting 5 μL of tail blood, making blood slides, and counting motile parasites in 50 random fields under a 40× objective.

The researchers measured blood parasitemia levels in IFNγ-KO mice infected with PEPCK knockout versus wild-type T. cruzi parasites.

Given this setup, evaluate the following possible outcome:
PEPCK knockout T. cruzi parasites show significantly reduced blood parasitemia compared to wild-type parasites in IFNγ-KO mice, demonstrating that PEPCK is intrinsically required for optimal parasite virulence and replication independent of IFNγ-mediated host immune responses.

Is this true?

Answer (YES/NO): NO